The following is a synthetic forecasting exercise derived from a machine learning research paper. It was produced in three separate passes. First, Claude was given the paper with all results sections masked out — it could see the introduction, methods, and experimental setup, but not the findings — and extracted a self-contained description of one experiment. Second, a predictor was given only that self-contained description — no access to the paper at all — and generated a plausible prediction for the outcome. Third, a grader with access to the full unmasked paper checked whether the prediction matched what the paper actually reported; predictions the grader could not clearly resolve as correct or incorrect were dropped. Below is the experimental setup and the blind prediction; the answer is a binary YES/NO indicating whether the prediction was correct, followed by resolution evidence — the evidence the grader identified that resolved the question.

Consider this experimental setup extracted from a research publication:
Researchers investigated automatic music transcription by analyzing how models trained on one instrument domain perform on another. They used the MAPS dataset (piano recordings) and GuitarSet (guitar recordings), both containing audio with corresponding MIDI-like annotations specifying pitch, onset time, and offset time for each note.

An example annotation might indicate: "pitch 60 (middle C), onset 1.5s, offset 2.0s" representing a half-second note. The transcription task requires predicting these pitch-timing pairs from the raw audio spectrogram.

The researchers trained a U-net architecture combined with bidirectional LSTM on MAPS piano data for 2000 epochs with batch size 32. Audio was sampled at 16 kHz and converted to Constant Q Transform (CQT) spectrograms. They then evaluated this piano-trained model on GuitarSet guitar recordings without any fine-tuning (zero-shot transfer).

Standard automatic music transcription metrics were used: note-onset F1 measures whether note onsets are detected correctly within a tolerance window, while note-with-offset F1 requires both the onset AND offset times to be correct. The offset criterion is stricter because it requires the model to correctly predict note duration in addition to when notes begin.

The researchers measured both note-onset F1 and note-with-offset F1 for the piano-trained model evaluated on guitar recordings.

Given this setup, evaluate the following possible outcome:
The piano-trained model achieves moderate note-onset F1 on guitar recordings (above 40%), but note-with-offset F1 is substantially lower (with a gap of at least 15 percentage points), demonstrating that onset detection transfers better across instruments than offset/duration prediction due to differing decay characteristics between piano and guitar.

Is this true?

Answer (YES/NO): YES